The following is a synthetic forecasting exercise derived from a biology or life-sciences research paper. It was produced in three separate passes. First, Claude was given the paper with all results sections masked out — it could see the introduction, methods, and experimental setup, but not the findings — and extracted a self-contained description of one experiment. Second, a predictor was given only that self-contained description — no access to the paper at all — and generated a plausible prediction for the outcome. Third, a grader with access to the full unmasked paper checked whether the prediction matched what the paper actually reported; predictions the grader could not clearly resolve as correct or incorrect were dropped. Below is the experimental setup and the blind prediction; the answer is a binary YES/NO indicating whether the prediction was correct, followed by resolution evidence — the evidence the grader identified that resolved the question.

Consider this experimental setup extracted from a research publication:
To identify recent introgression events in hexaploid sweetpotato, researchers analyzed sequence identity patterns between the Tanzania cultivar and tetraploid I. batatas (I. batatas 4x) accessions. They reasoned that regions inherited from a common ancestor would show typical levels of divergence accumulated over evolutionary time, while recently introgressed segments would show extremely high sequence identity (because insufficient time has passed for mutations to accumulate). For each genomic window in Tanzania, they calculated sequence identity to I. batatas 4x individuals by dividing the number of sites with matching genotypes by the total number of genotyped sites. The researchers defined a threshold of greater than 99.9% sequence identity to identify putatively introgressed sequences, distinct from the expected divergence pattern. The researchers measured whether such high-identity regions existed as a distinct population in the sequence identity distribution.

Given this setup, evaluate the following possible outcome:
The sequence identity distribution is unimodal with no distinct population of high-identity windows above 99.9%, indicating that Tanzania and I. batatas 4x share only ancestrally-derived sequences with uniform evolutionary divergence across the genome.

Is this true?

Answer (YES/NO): NO